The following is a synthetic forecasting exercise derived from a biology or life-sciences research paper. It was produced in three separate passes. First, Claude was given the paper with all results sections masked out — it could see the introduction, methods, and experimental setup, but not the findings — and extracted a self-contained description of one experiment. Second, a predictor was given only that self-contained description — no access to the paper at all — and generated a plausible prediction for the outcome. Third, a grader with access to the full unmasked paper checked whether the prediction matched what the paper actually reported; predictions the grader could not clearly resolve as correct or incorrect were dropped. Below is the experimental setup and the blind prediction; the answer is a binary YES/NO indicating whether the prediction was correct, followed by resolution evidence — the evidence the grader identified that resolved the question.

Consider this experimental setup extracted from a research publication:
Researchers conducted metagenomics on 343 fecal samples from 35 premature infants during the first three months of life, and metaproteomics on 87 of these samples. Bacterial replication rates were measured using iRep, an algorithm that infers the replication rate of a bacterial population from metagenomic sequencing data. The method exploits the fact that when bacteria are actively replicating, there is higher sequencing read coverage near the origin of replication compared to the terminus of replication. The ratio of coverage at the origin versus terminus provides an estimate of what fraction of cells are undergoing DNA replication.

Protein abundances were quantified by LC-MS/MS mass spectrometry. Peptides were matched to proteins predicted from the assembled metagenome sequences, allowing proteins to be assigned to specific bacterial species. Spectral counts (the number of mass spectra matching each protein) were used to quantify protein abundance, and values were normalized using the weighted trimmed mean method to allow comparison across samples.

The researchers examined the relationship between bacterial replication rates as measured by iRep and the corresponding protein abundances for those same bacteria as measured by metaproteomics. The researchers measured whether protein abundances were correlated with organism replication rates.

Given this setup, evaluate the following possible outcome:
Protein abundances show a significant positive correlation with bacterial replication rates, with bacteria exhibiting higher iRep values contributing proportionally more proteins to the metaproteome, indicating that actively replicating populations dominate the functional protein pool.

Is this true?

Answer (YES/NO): NO